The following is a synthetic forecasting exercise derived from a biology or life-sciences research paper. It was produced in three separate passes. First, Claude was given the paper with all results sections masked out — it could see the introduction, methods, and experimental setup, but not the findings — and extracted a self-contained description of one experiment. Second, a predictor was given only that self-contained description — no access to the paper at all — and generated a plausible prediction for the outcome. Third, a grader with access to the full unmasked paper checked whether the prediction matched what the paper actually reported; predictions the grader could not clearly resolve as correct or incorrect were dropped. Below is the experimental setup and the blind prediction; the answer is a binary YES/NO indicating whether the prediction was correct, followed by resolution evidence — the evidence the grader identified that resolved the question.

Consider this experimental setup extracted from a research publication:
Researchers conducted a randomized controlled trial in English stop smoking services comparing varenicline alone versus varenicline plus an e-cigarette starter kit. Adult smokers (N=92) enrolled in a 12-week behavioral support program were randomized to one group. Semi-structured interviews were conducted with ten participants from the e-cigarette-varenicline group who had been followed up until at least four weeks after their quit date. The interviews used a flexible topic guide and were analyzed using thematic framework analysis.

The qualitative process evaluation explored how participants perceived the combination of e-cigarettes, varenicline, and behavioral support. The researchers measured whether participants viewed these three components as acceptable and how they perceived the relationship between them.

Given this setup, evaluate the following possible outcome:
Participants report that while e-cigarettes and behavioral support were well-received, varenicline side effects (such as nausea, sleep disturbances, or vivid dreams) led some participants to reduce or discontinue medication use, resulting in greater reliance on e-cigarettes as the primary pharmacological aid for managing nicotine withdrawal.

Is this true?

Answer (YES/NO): NO